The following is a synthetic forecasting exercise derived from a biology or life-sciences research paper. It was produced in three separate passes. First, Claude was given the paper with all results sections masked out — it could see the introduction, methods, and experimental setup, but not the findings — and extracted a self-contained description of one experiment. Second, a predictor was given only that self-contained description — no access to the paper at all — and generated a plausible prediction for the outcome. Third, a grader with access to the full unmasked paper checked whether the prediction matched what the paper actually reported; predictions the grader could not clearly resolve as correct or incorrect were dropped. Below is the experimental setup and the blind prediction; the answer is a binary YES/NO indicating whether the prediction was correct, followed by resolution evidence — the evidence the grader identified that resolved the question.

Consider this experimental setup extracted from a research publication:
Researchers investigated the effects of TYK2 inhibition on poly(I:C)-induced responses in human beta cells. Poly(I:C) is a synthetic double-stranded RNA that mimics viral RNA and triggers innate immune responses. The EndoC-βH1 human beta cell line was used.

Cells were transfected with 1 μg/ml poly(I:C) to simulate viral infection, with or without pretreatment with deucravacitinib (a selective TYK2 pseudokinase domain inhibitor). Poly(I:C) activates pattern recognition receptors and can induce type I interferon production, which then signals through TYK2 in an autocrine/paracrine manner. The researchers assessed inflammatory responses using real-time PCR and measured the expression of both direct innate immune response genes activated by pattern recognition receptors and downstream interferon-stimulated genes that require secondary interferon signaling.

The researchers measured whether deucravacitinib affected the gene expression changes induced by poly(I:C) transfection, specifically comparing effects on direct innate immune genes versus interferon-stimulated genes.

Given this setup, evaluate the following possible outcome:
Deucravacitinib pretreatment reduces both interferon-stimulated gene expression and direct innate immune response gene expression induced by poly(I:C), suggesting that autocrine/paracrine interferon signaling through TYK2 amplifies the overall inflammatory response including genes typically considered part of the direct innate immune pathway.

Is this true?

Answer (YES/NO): NO